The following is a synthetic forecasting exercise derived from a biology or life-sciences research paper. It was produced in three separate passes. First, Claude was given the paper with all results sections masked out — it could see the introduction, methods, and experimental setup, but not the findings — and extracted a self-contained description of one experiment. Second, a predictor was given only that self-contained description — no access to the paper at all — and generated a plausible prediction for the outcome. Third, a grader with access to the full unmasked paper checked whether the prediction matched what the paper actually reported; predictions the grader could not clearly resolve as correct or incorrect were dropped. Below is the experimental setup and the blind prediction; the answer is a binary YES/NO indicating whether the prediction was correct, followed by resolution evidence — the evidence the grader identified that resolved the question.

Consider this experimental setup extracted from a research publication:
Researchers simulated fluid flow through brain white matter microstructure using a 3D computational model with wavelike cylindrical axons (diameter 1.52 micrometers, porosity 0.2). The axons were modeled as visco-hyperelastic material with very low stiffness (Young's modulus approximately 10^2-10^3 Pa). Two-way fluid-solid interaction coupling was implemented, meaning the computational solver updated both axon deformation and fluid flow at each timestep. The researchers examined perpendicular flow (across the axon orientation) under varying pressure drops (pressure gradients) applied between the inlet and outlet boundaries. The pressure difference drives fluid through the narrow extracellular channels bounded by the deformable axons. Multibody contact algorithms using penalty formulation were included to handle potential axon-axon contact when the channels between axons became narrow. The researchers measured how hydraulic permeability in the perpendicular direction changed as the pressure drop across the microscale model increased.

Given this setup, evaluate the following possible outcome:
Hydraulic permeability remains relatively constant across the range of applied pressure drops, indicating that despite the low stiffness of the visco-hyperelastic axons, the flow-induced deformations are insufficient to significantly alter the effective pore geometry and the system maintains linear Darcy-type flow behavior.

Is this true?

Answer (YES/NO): NO